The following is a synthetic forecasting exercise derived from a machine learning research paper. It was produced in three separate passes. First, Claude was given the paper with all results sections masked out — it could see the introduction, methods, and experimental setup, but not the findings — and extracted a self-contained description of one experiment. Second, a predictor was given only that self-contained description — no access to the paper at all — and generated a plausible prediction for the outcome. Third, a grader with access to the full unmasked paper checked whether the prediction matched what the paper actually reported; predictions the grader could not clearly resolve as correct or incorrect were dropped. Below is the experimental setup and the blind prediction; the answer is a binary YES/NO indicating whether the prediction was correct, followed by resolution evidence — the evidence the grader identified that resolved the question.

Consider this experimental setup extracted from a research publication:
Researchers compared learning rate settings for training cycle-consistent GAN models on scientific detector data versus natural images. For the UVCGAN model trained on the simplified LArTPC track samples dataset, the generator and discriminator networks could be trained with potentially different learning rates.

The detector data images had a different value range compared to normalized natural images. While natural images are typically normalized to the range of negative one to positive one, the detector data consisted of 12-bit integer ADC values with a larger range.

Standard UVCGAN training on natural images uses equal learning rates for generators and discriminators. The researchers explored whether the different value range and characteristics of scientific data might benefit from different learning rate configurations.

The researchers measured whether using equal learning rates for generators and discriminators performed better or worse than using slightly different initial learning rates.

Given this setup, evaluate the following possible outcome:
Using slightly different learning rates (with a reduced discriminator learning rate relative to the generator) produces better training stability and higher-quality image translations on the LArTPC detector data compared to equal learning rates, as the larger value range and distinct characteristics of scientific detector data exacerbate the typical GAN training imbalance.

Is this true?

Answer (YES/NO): NO